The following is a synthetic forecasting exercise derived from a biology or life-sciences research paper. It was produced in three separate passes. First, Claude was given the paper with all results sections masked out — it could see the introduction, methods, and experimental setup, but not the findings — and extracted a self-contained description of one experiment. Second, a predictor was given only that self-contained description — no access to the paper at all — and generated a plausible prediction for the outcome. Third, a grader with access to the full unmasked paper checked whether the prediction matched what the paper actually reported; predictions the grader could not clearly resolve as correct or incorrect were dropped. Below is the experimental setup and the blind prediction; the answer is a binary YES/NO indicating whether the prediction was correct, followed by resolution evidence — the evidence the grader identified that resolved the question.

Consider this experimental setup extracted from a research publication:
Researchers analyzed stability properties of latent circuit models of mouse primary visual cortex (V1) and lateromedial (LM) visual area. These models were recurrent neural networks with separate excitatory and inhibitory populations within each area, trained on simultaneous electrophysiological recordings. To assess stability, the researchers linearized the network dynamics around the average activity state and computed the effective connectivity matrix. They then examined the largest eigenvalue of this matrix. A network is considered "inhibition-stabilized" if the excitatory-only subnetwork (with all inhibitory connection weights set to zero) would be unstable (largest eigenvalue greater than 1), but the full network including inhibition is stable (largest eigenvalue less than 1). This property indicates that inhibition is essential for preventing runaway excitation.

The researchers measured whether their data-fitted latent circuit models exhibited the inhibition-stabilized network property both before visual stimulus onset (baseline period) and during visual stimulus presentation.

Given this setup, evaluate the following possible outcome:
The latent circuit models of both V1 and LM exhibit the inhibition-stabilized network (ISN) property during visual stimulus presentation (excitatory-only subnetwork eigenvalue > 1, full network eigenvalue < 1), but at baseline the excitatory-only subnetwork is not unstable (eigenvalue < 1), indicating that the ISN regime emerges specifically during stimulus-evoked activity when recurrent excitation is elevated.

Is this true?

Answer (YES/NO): NO